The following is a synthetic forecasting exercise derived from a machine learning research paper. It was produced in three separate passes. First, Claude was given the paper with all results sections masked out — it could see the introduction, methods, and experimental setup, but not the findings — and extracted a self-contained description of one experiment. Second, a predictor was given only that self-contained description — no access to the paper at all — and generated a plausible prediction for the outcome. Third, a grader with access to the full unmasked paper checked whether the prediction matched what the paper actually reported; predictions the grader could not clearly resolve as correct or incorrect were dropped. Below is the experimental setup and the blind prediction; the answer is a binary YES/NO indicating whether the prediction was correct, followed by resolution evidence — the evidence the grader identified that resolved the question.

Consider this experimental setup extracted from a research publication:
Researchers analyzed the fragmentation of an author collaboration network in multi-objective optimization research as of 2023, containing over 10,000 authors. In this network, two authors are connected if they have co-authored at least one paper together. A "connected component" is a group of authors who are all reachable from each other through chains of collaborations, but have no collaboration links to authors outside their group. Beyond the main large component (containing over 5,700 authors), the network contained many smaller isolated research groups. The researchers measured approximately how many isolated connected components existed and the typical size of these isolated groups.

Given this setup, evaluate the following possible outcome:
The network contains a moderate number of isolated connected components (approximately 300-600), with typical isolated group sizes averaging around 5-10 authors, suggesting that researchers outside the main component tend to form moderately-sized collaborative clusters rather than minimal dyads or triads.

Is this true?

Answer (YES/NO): NO